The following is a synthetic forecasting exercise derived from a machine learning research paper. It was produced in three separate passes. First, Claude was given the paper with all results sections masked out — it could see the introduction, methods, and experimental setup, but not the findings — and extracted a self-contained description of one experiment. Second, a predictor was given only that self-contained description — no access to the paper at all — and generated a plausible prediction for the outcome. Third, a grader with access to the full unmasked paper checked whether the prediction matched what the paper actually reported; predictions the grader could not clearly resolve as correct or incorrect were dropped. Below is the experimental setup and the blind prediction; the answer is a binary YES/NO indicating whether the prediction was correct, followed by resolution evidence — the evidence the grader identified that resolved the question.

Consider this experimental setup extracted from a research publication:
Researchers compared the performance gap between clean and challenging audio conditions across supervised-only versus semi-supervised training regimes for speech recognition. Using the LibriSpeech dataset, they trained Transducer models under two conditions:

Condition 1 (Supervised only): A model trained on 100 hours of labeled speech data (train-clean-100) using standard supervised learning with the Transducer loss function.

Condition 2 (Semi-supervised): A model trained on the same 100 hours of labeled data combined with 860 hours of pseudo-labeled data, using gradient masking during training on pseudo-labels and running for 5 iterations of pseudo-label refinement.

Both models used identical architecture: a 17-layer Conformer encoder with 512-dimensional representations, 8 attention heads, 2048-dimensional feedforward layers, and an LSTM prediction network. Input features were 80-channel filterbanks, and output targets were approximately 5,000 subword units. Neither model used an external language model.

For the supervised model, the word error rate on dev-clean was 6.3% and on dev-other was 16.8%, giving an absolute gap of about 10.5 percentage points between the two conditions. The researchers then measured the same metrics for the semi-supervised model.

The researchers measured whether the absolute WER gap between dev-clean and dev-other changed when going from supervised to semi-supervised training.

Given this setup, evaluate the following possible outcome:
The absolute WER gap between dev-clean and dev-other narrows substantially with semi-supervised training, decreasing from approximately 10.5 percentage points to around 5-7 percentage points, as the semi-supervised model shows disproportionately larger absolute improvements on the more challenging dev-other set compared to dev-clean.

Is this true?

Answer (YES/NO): NO